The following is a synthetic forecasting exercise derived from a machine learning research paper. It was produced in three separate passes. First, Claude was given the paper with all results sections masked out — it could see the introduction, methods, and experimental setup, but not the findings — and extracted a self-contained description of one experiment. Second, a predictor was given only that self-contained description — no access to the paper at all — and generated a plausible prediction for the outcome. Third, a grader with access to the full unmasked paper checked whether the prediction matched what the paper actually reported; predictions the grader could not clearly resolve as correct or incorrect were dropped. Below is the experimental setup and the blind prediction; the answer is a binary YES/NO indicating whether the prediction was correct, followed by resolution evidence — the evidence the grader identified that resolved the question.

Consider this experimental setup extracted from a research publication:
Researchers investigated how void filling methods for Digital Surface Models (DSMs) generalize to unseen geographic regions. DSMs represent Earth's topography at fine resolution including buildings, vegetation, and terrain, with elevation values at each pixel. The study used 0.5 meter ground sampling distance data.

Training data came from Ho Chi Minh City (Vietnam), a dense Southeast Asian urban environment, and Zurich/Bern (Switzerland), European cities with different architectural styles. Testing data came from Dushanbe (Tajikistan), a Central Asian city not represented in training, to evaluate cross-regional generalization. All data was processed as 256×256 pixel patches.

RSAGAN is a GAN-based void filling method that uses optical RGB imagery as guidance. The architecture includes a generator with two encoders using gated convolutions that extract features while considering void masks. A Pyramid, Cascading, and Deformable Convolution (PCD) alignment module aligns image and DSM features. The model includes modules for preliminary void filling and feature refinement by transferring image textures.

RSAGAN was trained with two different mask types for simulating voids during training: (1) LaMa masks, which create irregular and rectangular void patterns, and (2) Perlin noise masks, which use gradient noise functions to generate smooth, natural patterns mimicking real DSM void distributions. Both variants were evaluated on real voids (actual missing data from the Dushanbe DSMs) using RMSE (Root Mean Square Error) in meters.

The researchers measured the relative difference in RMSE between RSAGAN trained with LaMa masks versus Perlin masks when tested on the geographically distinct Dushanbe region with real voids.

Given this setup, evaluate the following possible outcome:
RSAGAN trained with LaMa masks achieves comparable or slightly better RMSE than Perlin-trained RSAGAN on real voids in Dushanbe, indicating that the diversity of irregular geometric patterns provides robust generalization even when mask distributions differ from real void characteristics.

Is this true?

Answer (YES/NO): NO